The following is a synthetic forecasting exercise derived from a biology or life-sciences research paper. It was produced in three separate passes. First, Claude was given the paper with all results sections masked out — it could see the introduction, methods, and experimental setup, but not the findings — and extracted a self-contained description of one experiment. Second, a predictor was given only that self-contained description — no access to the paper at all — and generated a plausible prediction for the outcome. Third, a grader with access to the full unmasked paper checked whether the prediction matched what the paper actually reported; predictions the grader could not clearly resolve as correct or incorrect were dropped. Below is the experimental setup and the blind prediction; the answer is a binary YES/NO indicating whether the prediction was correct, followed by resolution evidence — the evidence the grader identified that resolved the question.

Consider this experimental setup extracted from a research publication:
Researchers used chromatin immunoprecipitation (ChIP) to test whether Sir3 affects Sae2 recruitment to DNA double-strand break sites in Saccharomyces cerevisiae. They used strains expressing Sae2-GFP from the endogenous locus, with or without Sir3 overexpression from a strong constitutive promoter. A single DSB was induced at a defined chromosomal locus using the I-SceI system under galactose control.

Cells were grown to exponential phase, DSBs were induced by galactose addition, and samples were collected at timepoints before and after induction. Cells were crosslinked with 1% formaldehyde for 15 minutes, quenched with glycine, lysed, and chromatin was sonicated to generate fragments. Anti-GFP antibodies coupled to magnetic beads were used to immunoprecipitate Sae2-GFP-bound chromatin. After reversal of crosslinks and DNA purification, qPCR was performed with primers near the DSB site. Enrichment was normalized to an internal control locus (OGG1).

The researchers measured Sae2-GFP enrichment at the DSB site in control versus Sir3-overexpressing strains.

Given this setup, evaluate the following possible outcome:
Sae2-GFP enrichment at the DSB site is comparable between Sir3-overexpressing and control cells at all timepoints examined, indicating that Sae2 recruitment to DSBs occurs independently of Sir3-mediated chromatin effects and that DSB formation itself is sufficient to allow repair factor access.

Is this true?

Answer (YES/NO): NO